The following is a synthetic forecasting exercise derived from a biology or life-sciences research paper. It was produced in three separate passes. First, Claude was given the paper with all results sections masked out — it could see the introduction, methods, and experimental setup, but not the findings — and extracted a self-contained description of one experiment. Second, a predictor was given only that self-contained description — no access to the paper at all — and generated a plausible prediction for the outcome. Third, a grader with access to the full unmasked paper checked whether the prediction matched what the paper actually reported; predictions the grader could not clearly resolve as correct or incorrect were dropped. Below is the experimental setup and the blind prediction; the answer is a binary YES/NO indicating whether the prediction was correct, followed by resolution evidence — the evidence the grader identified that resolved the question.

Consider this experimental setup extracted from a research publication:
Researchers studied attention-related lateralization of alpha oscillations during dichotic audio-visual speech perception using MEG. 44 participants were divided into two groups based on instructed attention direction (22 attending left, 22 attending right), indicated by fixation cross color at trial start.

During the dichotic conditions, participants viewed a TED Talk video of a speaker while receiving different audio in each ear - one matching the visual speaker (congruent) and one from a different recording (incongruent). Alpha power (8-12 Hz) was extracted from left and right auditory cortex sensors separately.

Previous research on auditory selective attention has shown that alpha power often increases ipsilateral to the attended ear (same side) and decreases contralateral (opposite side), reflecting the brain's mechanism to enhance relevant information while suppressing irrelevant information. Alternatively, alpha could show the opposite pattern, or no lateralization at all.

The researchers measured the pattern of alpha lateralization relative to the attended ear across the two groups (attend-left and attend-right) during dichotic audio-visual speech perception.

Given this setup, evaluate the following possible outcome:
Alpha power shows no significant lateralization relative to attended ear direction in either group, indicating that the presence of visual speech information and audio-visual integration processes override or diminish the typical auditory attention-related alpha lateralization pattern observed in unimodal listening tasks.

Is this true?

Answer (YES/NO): NO